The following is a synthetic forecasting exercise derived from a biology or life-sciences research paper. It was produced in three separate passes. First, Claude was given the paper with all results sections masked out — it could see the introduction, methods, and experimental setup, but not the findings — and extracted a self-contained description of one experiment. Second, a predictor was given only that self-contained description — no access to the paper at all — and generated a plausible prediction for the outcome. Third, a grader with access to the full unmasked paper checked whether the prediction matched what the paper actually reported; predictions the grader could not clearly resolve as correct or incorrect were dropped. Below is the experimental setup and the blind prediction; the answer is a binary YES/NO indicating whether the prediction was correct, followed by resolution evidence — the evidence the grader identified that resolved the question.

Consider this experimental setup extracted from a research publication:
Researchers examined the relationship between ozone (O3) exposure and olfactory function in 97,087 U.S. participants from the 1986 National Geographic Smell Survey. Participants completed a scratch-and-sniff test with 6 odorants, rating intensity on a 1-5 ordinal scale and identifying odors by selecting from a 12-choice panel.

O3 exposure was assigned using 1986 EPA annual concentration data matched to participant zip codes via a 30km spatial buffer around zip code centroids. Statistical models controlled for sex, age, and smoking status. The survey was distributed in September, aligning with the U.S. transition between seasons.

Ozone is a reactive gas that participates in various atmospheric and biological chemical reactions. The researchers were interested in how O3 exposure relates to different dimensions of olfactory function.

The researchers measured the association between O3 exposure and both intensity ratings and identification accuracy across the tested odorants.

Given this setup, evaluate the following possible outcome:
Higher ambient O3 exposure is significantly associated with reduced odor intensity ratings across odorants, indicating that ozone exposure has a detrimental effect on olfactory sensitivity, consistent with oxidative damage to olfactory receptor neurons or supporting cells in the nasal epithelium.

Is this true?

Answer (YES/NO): NO